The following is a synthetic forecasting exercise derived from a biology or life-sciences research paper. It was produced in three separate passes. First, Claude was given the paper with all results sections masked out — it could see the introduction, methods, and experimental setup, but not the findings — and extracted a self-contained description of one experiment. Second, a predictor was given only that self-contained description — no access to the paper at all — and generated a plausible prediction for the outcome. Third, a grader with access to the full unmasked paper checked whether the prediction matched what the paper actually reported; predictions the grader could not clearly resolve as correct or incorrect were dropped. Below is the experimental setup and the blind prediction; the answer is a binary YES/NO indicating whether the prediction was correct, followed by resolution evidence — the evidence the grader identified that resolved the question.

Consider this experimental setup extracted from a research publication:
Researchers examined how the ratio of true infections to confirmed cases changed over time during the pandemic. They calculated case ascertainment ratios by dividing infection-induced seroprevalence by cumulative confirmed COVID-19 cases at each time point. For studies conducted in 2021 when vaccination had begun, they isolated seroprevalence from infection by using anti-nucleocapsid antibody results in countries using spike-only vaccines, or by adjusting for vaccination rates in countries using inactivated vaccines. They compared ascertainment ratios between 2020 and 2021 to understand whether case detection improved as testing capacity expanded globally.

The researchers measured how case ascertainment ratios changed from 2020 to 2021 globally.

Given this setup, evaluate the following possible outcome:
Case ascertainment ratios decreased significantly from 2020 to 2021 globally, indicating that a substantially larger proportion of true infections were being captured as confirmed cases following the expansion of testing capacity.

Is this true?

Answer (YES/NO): NO